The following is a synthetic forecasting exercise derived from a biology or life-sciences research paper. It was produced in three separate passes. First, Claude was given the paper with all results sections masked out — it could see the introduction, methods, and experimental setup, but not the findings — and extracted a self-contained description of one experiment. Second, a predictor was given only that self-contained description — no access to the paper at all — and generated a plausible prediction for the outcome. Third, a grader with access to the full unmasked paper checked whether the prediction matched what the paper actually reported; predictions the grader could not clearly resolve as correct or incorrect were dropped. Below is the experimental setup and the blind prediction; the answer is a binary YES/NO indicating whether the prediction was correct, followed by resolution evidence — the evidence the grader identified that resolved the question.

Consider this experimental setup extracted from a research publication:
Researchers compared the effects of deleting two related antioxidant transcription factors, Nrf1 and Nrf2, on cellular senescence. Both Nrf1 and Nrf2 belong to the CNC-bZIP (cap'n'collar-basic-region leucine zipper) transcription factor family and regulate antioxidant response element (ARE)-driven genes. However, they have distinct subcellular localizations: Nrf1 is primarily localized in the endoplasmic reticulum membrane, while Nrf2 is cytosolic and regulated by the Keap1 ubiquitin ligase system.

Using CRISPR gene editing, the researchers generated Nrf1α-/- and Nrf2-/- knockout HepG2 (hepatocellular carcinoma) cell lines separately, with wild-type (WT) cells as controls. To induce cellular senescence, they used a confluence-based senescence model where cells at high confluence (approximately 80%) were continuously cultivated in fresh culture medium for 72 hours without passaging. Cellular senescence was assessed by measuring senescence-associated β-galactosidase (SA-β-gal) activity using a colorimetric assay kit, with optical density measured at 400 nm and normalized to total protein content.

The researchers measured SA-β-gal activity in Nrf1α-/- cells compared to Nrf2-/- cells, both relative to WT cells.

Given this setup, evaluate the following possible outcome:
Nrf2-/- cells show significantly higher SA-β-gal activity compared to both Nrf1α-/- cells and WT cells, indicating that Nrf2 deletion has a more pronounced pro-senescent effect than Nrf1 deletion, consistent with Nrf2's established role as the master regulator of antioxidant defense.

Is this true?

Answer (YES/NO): NO